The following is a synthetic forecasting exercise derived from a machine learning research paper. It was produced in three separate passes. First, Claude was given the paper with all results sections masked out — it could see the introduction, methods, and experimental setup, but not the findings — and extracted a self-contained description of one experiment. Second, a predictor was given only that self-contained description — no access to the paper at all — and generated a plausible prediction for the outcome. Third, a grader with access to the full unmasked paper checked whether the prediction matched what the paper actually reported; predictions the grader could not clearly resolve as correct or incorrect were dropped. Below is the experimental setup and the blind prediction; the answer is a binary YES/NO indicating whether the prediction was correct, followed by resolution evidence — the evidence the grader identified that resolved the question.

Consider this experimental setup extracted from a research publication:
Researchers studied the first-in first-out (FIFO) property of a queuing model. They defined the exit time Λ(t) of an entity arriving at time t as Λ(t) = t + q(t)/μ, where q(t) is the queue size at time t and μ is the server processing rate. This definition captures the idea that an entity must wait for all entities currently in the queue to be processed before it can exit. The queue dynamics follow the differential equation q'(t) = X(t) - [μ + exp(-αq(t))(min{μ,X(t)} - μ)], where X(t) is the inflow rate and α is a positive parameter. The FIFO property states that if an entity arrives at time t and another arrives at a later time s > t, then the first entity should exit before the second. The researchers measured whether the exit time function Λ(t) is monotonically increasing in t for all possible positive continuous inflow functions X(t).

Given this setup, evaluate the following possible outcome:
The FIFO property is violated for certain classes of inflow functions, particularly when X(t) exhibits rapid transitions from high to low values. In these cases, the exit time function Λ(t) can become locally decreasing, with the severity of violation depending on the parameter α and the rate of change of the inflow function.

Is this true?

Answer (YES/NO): NO